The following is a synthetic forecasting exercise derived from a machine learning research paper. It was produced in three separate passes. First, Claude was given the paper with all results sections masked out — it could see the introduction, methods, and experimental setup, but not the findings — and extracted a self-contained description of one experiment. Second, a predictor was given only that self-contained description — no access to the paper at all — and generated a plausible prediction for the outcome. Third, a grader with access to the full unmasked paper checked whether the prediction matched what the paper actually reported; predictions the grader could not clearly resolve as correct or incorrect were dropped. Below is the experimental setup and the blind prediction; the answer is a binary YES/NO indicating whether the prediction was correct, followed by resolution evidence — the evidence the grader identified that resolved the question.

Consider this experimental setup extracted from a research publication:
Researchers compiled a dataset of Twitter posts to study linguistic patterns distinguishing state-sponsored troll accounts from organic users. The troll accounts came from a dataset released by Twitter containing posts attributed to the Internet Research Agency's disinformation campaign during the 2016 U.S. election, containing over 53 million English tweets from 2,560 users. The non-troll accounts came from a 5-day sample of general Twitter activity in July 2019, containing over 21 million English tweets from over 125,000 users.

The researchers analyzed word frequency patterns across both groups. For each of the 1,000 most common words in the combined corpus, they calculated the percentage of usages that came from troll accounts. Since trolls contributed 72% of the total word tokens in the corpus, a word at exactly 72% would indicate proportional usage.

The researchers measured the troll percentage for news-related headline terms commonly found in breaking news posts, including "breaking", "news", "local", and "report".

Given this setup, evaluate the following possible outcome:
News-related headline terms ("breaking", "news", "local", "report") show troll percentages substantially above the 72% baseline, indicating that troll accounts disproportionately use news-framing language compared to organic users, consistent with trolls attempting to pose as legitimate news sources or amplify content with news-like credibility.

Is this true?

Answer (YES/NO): YES